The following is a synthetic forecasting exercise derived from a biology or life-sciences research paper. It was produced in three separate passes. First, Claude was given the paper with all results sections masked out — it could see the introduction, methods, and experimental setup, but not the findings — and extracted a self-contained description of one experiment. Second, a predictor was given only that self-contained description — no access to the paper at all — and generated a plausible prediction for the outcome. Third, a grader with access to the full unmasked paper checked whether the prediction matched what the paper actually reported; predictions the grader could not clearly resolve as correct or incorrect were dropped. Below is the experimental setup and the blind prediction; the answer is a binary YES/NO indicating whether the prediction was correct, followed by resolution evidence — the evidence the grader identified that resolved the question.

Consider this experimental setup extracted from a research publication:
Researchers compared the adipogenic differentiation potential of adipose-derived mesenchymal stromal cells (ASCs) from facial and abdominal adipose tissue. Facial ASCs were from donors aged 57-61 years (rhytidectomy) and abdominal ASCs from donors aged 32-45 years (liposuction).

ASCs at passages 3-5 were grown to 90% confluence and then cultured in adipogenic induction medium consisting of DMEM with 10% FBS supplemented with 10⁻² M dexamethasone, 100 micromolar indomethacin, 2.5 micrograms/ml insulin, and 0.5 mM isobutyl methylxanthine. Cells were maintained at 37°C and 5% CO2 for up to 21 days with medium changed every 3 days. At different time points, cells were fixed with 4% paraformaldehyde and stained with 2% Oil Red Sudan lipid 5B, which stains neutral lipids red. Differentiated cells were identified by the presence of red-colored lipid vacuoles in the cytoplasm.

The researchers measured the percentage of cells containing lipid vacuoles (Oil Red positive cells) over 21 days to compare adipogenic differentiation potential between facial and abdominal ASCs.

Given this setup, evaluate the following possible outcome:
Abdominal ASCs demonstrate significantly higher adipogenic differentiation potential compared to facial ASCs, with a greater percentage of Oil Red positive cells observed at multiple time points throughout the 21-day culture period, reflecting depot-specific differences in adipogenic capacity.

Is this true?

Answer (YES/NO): YES